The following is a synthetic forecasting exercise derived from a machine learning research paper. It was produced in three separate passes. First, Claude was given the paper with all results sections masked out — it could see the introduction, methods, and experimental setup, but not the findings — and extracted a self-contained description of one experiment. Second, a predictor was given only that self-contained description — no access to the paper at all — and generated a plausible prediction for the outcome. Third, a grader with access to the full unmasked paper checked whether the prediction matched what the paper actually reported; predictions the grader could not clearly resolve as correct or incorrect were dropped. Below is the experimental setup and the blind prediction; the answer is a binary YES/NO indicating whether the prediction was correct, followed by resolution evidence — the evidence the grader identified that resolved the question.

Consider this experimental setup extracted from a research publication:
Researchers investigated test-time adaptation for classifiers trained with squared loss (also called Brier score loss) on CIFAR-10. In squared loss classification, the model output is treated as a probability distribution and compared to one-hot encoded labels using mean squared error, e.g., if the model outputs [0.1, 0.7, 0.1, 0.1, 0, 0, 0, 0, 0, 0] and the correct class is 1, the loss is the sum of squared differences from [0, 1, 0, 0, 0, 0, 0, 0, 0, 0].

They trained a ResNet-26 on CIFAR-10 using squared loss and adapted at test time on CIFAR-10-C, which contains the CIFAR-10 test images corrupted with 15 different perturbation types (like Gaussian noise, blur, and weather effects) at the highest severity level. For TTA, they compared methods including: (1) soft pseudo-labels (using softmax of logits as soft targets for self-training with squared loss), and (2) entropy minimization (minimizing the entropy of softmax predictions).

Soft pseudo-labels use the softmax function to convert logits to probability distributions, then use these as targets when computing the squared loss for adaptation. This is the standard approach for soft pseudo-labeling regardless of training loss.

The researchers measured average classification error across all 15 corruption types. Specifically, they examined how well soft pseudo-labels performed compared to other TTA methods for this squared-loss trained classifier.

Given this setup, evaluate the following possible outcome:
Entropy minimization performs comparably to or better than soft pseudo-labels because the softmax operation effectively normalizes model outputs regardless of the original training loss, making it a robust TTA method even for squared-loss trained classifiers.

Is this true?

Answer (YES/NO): YES